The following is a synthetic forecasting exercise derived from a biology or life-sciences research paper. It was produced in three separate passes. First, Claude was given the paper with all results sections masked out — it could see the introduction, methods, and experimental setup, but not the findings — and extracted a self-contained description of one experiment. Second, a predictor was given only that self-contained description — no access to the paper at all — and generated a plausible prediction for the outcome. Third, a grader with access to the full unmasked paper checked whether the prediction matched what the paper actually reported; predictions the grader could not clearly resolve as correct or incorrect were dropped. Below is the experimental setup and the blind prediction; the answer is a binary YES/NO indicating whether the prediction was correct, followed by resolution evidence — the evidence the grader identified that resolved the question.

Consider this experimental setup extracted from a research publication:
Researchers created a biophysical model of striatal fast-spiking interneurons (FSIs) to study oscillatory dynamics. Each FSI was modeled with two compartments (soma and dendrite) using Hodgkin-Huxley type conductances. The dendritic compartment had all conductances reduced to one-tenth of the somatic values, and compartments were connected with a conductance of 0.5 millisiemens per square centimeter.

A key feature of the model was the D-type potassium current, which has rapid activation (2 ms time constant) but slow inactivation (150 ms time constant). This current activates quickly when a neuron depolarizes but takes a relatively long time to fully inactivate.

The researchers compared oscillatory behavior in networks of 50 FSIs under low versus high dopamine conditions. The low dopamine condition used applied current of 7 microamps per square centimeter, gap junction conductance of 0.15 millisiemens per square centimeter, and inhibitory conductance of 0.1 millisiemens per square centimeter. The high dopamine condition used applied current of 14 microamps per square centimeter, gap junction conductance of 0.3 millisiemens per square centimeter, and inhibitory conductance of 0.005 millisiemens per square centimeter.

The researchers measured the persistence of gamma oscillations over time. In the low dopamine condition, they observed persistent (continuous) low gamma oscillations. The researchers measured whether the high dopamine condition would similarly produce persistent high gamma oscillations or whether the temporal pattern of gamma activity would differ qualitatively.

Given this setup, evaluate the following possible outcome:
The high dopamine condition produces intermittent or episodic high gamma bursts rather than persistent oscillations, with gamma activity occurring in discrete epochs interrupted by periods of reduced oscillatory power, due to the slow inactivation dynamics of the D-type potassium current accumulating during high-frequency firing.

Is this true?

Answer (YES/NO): YES